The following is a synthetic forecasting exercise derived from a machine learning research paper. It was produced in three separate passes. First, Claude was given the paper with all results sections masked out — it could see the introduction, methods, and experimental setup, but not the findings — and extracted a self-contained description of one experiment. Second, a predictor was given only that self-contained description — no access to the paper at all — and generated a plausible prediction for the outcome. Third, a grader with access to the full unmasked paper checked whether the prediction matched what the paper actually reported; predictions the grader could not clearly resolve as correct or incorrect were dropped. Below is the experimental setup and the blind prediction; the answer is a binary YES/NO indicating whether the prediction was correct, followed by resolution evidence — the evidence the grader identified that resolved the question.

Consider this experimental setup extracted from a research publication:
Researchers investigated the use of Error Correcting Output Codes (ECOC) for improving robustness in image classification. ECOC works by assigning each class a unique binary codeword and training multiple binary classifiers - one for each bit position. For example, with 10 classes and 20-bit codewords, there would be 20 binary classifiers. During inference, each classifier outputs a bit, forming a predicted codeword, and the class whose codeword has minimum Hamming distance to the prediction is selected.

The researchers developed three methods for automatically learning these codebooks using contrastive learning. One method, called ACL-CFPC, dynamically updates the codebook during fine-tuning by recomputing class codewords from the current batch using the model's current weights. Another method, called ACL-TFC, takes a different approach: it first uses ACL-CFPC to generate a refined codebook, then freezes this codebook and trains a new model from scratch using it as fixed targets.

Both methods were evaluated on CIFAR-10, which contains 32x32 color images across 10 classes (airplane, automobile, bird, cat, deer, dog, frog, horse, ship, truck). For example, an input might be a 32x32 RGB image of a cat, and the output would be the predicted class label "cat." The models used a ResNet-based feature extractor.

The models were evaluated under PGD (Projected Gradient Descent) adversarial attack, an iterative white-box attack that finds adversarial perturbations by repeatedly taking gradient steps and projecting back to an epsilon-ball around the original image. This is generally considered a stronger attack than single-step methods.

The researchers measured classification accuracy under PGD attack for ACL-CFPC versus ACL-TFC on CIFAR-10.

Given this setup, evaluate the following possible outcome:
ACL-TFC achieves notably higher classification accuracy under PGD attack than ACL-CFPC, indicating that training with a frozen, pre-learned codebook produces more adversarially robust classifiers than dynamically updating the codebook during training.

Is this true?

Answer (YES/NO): YES